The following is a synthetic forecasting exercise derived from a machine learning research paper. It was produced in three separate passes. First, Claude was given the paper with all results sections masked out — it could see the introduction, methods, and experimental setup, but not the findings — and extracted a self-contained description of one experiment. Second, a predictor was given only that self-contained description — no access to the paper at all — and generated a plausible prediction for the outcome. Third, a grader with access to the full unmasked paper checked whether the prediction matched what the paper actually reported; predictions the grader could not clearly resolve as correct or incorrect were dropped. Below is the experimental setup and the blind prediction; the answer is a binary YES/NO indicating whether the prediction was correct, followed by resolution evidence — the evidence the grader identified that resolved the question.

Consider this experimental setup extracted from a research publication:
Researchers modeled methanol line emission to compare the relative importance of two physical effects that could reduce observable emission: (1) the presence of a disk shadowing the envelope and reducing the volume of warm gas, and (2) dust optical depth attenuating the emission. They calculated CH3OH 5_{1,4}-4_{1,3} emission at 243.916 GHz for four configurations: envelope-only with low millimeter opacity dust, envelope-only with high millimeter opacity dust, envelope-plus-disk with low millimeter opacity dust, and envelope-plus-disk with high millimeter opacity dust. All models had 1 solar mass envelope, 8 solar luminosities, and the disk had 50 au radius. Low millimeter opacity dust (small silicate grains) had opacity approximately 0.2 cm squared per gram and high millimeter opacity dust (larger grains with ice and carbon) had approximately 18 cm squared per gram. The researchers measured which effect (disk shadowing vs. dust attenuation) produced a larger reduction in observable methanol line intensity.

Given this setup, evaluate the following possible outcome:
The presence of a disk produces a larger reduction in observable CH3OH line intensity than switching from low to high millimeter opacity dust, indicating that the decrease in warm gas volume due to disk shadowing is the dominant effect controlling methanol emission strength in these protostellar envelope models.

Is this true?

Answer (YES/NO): NO